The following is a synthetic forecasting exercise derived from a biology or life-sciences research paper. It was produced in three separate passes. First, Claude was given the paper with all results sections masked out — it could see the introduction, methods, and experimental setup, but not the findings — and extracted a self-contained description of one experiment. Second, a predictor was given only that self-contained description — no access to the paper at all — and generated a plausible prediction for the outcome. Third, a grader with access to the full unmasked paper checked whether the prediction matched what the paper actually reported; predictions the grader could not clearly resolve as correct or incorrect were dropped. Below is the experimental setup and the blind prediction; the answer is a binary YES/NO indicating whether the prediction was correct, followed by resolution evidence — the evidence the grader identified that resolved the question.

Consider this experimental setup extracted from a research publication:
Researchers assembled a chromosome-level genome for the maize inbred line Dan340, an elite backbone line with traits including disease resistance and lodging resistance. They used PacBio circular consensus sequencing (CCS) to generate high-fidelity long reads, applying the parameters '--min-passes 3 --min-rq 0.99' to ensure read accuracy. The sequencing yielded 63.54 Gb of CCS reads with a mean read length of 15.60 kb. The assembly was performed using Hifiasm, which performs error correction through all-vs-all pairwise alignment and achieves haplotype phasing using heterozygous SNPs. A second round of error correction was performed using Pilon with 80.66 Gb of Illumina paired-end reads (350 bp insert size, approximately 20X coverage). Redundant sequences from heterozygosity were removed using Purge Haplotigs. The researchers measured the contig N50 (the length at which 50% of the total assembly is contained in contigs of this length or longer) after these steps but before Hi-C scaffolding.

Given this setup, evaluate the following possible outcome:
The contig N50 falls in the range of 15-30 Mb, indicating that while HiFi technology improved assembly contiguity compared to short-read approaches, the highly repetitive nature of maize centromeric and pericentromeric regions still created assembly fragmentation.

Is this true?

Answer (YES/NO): NO